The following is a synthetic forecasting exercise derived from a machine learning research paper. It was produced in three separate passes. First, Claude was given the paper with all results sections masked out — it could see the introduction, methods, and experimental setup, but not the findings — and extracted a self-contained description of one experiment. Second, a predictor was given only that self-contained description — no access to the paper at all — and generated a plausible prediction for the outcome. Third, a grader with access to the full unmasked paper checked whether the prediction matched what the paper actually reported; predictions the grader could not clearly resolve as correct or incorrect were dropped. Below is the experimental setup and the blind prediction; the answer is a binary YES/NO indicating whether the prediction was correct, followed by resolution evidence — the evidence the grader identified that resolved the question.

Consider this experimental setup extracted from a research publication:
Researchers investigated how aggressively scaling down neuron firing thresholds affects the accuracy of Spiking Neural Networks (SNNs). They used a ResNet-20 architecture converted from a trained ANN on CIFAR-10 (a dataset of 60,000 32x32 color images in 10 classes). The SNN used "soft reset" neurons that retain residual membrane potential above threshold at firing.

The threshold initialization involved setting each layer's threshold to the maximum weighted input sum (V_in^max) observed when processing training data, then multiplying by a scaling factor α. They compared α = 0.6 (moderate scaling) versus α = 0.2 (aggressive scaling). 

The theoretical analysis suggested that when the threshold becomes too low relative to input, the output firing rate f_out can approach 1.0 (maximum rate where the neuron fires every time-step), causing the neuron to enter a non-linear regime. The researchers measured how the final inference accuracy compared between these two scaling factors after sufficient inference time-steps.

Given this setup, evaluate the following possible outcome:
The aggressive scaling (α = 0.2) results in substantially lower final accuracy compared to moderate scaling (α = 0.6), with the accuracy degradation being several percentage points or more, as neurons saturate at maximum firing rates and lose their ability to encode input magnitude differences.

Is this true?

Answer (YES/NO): YES